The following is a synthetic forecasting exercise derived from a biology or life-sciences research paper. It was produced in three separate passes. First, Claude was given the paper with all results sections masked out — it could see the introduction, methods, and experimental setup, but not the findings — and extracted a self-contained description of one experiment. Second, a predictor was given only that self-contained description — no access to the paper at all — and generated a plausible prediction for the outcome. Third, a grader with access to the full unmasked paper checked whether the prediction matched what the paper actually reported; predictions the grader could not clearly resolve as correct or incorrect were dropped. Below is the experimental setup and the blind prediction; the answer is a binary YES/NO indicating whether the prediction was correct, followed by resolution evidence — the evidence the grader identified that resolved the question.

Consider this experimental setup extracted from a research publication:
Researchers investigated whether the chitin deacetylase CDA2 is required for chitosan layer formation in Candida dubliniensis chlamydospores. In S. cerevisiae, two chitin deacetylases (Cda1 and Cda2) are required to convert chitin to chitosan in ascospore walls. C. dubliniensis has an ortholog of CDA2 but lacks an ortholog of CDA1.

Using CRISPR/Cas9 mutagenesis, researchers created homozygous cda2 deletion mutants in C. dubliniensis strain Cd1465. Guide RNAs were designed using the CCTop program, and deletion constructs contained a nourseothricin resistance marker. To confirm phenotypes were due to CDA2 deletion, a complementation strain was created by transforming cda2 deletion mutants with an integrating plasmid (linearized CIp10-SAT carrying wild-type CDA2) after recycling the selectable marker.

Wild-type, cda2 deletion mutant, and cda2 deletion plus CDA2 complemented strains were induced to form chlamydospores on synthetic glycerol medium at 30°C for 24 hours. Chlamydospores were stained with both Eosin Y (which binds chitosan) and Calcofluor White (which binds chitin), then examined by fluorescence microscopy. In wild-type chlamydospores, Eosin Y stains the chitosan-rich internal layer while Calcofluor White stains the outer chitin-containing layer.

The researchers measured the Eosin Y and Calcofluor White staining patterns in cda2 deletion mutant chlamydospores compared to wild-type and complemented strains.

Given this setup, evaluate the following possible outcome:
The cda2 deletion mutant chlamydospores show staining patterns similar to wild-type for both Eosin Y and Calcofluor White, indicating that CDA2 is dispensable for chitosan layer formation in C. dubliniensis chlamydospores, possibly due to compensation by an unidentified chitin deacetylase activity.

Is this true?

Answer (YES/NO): NO